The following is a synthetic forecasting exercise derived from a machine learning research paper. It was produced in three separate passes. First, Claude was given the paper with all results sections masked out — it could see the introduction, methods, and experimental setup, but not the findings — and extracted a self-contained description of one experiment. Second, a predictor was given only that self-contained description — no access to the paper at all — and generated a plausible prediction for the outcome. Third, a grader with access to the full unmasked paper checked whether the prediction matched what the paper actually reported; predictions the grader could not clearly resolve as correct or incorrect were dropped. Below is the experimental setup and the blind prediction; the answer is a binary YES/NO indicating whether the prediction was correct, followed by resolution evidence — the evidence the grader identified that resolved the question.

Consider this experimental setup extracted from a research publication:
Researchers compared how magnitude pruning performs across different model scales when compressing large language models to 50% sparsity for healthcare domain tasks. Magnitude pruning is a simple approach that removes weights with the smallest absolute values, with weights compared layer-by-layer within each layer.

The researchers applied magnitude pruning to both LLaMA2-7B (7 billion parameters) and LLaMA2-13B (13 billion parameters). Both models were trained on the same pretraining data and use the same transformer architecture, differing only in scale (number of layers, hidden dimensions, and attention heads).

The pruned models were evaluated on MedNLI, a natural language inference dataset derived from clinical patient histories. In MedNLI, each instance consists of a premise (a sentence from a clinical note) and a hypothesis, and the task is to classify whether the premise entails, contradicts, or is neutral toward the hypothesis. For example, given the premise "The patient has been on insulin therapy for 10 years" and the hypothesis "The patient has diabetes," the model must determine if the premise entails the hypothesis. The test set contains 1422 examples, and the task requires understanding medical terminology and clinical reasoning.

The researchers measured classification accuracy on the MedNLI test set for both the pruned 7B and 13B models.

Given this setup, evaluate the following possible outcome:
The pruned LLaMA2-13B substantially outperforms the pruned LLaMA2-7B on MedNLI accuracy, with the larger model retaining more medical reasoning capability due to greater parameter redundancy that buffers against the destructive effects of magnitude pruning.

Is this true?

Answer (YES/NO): NO